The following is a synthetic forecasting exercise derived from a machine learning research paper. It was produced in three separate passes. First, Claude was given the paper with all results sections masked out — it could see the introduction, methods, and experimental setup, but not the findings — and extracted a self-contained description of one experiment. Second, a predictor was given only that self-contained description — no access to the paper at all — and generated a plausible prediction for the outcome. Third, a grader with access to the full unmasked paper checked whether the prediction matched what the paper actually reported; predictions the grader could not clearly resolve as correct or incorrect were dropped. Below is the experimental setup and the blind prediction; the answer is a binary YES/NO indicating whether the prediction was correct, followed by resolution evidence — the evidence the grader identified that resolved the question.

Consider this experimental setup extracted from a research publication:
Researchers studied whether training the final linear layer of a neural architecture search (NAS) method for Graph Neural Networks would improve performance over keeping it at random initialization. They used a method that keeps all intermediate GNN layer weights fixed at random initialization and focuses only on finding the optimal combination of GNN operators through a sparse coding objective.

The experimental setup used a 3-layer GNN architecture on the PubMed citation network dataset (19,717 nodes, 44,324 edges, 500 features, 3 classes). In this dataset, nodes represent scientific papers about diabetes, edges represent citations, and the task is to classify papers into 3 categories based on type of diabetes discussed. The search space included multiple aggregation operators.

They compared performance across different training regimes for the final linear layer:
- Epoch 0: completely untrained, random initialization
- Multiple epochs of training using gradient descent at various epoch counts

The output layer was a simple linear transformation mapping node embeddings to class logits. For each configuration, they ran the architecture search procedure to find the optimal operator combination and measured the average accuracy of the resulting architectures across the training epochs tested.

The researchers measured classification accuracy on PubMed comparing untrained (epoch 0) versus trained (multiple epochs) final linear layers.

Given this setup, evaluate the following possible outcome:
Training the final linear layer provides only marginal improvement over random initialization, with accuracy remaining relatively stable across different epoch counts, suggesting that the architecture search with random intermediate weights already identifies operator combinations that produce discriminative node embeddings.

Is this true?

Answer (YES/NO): NO